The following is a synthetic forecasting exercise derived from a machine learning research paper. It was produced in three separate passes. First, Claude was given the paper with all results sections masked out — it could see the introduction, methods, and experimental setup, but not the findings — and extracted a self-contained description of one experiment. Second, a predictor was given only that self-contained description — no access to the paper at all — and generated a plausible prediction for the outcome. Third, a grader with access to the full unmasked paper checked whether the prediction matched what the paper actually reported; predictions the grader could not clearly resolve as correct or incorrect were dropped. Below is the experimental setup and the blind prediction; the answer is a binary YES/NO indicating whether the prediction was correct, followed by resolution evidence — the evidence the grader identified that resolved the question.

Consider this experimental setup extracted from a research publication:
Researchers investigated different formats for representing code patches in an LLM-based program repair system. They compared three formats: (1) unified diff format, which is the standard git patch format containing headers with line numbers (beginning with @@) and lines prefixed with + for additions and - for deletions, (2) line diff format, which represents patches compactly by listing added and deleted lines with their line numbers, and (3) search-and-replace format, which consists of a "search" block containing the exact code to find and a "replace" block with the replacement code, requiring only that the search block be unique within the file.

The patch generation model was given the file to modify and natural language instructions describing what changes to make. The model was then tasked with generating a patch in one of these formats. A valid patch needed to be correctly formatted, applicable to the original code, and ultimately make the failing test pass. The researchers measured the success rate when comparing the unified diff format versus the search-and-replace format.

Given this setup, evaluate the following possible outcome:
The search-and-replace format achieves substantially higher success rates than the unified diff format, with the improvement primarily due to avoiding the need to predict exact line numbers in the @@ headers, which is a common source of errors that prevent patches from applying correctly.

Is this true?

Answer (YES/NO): NO